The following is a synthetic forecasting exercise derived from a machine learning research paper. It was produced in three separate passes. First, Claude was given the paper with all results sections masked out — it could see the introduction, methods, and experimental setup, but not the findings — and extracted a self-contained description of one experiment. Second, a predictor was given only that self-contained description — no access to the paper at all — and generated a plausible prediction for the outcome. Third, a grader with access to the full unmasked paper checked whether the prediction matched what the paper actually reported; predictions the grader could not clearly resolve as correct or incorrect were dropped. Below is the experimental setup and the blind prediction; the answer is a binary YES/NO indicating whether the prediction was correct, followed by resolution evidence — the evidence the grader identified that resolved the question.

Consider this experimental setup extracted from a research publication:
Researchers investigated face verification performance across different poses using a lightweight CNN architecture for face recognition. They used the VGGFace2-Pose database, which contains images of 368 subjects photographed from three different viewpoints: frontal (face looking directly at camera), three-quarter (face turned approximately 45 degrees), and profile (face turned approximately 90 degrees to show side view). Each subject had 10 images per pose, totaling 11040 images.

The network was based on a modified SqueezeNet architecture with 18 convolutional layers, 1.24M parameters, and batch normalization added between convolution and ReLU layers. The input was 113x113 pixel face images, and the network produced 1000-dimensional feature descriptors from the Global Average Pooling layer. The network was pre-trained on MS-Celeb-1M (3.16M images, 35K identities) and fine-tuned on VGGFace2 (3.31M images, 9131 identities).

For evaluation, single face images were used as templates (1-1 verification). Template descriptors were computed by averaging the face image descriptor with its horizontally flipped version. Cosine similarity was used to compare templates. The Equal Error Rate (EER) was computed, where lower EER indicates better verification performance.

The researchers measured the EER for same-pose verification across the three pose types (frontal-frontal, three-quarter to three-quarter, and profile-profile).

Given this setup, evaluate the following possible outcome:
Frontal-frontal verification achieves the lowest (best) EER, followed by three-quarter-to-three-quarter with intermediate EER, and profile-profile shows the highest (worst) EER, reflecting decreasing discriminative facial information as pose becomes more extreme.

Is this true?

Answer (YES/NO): NO